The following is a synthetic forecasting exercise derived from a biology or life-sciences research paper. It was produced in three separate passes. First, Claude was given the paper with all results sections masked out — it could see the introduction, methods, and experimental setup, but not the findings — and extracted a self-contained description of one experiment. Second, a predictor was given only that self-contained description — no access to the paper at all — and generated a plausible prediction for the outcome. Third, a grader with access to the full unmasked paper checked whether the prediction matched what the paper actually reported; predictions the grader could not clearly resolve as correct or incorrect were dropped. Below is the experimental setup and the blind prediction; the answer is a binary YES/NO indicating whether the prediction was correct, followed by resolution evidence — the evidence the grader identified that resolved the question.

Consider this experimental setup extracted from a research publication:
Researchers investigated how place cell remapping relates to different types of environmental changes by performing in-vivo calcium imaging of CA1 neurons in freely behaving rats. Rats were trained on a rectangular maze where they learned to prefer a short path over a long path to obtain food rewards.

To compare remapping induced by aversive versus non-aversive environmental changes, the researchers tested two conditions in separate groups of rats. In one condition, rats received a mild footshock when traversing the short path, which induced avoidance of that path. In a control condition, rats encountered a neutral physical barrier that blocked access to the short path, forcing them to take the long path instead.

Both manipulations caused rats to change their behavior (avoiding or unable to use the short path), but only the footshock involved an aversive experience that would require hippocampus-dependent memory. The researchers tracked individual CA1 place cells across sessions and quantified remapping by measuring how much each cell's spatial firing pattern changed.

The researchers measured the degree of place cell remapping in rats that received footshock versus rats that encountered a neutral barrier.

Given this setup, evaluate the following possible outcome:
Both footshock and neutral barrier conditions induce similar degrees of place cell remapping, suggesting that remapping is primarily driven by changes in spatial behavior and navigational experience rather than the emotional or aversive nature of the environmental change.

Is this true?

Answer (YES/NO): NO